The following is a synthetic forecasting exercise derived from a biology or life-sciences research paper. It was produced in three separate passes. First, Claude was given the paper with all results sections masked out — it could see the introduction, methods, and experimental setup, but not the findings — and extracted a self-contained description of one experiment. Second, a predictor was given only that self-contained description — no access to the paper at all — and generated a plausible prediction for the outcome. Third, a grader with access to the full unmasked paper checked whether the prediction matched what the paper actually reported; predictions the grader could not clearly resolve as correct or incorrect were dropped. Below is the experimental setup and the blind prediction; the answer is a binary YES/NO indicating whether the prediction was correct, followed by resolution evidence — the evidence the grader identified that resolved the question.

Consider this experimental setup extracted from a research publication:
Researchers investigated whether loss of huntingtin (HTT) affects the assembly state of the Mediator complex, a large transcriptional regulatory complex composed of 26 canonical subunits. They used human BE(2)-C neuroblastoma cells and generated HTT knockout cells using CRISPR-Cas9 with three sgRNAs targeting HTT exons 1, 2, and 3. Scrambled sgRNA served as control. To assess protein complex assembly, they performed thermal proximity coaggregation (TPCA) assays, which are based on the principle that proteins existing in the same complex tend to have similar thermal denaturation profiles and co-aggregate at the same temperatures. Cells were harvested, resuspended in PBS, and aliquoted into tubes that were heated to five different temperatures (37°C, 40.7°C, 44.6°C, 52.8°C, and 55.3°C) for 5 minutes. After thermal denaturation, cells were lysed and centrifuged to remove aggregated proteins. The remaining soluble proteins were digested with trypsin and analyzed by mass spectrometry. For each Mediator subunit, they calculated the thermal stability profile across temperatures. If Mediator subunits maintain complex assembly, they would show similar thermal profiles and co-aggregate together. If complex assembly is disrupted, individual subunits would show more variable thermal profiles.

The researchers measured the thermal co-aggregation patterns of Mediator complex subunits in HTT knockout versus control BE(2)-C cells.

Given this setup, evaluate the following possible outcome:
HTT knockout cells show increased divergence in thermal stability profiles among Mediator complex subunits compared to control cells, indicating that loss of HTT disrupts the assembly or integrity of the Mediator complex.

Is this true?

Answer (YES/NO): NO